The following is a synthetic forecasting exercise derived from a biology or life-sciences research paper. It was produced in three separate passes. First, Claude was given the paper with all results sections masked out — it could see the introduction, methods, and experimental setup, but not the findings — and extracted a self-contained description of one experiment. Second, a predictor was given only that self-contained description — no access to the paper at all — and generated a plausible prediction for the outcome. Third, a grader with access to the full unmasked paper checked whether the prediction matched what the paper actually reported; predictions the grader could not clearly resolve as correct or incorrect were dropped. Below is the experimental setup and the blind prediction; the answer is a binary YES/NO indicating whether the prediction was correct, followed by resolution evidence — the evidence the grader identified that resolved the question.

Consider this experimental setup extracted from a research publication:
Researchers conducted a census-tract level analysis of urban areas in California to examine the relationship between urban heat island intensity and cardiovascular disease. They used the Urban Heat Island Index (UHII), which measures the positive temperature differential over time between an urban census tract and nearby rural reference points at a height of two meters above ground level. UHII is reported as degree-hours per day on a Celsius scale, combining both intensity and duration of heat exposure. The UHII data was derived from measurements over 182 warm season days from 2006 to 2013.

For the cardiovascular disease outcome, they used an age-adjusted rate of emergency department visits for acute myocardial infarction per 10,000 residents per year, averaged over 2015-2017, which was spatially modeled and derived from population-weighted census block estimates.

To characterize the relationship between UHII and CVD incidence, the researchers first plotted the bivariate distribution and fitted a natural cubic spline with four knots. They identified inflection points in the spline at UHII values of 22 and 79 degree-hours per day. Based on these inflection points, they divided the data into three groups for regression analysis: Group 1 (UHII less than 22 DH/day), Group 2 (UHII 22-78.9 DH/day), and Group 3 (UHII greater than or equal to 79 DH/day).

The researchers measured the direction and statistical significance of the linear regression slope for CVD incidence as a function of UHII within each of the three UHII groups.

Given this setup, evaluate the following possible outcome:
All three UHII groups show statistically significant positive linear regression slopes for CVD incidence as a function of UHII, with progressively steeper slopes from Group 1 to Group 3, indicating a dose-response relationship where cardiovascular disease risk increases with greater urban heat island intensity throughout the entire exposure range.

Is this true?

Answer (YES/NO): NO